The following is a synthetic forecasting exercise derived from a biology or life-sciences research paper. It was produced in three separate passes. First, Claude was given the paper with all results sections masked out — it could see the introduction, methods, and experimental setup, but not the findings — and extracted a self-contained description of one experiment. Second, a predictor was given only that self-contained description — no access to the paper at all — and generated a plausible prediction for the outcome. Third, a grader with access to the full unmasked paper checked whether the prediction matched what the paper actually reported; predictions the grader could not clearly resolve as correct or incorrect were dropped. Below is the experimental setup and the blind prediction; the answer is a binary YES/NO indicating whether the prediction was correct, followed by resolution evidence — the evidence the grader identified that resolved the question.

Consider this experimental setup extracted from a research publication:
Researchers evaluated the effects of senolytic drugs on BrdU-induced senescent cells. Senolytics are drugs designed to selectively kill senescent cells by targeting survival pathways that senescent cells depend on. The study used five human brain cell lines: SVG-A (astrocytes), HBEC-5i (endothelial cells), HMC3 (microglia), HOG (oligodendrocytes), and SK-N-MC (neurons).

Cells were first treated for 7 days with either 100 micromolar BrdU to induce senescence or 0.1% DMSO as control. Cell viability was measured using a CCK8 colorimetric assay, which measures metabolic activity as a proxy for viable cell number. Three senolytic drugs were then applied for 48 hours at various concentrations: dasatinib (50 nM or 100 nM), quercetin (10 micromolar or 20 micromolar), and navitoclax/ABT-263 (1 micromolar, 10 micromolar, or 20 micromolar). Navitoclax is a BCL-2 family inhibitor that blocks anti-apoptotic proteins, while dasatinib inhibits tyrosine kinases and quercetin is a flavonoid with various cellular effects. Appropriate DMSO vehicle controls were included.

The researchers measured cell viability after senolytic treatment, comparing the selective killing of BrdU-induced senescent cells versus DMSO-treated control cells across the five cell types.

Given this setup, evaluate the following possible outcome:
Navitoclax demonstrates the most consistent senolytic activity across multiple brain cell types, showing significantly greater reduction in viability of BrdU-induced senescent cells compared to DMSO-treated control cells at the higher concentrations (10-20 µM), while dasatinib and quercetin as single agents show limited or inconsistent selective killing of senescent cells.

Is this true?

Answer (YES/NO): NO